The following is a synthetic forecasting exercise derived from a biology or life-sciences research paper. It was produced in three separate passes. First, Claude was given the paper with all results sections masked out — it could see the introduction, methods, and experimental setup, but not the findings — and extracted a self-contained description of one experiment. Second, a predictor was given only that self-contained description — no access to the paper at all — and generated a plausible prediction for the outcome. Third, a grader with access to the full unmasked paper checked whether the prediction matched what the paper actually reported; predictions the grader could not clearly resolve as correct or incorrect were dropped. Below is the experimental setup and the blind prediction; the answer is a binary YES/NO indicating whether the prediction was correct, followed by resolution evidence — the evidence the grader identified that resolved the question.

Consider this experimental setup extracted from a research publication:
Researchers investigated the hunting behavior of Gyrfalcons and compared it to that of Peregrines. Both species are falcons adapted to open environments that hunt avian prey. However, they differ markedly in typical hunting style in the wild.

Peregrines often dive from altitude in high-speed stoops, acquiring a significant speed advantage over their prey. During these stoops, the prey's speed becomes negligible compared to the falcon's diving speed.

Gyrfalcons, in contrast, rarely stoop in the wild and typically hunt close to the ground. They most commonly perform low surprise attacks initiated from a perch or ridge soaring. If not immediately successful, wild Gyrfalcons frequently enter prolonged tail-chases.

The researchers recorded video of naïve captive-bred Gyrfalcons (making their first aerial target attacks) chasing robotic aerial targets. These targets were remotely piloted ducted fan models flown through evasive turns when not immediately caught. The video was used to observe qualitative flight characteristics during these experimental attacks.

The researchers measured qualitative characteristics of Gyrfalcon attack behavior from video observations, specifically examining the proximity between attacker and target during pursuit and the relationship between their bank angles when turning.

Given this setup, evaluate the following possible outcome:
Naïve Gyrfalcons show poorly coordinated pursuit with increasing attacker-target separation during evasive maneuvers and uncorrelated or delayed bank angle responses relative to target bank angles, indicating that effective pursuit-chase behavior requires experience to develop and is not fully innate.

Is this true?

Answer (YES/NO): NO